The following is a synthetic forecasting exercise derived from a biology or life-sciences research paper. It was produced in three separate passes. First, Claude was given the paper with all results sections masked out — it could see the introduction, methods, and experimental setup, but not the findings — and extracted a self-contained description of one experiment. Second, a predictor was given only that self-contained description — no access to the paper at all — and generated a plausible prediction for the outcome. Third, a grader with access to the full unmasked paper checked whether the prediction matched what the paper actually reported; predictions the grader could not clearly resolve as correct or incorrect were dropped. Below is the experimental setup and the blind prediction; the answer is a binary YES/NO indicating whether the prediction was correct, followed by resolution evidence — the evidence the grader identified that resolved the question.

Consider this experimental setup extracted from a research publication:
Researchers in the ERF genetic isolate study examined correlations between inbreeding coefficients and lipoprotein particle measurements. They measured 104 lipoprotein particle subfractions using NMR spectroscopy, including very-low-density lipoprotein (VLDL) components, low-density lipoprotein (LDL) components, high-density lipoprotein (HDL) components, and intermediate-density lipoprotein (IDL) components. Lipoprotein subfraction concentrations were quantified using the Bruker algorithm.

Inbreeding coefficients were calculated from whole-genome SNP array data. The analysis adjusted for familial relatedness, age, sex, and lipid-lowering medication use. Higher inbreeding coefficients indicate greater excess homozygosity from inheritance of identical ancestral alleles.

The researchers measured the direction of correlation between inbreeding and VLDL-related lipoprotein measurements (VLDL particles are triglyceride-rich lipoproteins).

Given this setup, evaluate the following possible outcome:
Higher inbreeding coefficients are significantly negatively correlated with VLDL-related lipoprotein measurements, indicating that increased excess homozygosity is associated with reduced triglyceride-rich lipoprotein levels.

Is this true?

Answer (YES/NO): NO